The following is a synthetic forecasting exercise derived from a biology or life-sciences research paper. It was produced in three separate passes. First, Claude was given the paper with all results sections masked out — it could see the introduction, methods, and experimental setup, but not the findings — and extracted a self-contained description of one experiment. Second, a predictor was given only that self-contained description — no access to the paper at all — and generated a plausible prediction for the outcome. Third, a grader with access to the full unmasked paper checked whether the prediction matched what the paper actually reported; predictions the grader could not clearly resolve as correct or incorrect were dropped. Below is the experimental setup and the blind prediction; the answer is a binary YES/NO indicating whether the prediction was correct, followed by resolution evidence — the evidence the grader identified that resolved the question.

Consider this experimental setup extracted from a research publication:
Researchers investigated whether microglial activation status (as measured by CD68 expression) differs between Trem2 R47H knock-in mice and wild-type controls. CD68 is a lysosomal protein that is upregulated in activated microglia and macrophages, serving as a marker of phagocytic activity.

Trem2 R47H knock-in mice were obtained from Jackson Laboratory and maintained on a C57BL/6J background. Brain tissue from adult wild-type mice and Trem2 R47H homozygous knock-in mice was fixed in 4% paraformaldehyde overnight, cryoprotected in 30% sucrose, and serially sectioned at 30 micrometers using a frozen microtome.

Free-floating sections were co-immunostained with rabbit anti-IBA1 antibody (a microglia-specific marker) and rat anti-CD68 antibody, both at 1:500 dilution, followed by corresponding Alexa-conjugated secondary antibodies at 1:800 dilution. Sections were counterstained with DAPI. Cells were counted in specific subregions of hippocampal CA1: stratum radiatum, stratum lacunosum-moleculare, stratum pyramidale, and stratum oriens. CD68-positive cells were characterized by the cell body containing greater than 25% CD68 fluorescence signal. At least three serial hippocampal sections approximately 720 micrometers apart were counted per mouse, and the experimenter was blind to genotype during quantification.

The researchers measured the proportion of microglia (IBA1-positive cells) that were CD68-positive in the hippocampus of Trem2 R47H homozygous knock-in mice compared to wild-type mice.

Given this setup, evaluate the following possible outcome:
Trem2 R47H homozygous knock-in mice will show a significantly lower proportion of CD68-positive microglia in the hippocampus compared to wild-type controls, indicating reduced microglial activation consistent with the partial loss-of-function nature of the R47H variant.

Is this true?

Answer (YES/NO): YES